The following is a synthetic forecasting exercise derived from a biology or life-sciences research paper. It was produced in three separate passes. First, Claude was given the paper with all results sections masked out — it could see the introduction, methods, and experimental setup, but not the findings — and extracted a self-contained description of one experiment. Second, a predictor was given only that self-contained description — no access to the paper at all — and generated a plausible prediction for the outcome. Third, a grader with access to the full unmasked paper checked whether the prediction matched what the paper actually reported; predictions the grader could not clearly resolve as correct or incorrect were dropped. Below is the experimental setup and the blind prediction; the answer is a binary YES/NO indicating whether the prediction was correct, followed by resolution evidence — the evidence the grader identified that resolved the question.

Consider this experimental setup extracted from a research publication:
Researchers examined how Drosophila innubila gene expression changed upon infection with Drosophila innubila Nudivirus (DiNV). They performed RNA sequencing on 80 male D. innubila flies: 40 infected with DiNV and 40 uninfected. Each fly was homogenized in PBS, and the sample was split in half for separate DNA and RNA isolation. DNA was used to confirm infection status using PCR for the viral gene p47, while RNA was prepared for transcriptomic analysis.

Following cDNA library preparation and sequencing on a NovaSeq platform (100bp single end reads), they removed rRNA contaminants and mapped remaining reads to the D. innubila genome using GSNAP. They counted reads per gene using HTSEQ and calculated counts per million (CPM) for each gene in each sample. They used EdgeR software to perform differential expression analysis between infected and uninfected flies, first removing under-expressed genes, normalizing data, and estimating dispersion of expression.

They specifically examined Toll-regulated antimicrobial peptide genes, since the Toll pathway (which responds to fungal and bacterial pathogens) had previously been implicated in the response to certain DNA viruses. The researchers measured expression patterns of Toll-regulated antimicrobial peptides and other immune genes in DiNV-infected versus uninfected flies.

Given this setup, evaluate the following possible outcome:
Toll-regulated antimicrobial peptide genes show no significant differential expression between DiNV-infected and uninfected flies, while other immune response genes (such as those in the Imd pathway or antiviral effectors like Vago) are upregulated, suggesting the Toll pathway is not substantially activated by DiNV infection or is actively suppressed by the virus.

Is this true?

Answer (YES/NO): NO